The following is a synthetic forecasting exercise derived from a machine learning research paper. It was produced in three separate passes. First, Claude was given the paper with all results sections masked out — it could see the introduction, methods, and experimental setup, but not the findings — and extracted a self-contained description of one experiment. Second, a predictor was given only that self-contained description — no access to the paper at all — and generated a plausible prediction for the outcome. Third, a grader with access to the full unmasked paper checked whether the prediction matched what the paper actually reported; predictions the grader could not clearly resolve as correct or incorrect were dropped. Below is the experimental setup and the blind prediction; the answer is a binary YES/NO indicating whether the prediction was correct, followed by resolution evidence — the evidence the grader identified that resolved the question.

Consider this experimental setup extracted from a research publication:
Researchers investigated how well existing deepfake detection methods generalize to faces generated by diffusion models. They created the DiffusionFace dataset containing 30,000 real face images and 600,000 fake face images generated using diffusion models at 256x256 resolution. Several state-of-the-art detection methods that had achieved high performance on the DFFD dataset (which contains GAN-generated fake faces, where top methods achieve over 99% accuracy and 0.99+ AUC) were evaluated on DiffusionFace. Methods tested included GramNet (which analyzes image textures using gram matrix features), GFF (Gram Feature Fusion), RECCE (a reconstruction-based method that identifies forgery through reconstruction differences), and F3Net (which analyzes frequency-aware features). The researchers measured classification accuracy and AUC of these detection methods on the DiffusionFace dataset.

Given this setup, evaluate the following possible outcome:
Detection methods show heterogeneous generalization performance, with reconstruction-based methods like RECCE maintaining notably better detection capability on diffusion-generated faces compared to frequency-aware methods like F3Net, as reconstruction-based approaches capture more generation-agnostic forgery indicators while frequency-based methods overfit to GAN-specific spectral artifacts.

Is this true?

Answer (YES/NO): NO